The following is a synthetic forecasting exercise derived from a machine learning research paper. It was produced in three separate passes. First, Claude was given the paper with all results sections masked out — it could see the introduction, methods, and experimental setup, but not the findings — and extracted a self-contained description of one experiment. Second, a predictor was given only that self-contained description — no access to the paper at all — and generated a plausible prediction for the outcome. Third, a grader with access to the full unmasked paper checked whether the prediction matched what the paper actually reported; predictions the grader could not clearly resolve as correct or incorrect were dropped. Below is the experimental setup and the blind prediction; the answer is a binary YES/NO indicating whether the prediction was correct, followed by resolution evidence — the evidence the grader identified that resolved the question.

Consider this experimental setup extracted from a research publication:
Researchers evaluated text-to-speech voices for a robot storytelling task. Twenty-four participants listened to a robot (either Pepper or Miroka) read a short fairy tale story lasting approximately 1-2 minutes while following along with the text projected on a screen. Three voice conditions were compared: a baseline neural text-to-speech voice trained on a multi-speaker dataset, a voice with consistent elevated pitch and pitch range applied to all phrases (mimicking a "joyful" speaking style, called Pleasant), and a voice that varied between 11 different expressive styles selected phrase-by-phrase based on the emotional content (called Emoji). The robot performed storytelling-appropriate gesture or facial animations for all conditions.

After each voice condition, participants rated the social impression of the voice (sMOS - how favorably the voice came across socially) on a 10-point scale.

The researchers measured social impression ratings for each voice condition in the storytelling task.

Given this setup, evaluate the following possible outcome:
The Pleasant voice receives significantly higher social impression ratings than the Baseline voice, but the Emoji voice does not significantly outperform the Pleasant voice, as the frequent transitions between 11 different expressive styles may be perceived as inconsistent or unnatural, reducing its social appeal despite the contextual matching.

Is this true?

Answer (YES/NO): NO